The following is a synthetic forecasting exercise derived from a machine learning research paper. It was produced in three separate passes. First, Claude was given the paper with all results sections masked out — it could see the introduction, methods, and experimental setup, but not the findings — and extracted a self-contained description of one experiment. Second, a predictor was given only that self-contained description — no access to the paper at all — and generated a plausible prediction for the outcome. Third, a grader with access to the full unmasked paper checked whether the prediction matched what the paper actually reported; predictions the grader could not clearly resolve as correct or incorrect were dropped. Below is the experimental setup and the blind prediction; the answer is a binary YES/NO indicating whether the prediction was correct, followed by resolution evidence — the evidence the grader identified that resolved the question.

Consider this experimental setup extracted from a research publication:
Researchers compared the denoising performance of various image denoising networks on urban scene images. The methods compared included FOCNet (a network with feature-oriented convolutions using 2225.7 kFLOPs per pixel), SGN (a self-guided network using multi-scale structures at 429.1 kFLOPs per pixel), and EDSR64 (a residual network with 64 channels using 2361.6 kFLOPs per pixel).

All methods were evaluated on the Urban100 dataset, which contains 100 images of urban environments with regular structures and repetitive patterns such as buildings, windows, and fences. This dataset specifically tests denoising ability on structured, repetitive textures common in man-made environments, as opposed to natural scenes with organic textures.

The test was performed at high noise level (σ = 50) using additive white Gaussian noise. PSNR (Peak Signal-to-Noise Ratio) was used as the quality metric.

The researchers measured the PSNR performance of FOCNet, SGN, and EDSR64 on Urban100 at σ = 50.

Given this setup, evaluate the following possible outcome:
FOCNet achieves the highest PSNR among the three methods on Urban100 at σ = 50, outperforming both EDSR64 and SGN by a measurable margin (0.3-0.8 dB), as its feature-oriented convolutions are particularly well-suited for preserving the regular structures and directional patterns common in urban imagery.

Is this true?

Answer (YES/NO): NO